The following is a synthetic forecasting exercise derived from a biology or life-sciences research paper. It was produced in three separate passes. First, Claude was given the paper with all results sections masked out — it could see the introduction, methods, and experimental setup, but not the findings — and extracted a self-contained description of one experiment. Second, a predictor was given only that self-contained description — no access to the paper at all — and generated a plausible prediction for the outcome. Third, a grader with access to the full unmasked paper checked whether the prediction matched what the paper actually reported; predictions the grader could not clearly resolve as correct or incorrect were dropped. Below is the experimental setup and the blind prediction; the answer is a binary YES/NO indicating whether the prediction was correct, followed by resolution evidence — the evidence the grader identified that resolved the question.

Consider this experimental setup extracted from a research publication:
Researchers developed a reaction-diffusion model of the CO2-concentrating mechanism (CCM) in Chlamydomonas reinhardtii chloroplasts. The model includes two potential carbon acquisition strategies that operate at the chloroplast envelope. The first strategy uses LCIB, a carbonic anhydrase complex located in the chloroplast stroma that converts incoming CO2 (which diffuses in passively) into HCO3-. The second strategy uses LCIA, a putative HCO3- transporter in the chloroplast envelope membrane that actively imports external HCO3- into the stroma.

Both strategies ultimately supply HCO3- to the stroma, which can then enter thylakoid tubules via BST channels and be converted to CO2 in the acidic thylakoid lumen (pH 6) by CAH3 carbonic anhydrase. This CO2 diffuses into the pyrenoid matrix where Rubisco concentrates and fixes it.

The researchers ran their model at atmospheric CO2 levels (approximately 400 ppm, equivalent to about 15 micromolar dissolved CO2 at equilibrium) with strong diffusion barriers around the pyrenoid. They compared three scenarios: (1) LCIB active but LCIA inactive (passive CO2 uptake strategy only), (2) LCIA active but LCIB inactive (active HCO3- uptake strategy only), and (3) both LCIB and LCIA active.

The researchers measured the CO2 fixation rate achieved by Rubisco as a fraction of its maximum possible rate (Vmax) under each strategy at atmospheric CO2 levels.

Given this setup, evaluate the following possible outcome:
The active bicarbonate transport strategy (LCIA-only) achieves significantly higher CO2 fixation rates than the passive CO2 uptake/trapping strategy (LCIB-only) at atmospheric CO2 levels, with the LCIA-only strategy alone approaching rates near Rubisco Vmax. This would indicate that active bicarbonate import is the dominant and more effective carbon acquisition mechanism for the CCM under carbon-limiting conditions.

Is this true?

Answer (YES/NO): NO